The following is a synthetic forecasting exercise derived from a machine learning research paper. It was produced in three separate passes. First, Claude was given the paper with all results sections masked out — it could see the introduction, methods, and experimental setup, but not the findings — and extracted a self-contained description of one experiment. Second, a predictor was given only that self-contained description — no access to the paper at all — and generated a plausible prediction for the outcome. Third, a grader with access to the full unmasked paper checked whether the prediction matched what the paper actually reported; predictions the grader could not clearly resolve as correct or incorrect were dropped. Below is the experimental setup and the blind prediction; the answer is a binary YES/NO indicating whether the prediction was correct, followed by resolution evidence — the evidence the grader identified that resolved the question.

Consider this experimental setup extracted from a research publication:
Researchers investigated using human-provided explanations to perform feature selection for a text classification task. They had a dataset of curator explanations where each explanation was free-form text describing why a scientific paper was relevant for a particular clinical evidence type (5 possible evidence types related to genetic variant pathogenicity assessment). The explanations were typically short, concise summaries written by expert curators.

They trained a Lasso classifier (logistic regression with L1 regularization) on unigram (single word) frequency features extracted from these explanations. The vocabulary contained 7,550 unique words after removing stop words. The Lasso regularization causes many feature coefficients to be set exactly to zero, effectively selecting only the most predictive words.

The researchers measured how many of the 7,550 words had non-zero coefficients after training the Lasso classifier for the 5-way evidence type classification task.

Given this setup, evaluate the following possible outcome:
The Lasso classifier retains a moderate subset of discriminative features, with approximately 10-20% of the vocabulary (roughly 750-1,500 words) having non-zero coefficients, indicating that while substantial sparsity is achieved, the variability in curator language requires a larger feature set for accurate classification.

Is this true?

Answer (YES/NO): YES